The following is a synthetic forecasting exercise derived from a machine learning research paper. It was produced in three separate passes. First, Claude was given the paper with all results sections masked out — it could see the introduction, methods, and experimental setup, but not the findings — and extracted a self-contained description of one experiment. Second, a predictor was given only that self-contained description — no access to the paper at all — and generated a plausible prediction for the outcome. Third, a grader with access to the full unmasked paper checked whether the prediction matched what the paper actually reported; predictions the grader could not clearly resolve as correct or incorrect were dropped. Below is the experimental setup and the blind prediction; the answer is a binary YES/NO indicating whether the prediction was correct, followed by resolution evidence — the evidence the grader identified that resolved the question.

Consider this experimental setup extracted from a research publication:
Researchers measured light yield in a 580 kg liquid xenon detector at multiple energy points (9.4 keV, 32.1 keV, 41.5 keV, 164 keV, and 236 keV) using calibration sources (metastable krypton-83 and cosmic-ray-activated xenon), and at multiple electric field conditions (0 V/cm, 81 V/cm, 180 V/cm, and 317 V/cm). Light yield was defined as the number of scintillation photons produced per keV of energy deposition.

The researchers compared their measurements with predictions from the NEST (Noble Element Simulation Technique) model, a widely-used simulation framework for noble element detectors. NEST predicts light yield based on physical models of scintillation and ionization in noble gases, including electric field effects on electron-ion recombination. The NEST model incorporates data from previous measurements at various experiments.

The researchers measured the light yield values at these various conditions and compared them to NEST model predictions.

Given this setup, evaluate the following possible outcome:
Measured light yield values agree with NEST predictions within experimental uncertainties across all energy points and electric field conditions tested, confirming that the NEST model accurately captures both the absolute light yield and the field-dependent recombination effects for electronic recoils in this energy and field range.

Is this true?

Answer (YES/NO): NO